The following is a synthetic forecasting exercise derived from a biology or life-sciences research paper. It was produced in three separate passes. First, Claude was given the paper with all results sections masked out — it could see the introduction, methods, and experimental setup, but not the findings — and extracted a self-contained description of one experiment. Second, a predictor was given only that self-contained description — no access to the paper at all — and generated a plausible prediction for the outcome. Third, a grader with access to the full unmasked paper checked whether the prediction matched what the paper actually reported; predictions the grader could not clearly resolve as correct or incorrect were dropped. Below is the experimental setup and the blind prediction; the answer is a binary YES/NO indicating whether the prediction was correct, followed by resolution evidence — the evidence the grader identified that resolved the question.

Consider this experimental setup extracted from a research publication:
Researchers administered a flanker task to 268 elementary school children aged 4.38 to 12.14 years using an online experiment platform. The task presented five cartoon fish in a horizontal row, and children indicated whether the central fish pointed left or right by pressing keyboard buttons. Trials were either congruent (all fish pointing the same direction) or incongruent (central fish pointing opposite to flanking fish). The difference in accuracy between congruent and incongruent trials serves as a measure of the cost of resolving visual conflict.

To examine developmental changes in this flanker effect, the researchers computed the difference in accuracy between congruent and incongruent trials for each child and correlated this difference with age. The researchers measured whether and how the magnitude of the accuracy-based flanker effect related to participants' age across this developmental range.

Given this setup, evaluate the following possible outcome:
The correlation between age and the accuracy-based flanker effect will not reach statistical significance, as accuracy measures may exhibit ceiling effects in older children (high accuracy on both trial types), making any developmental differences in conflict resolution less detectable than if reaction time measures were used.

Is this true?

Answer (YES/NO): NO